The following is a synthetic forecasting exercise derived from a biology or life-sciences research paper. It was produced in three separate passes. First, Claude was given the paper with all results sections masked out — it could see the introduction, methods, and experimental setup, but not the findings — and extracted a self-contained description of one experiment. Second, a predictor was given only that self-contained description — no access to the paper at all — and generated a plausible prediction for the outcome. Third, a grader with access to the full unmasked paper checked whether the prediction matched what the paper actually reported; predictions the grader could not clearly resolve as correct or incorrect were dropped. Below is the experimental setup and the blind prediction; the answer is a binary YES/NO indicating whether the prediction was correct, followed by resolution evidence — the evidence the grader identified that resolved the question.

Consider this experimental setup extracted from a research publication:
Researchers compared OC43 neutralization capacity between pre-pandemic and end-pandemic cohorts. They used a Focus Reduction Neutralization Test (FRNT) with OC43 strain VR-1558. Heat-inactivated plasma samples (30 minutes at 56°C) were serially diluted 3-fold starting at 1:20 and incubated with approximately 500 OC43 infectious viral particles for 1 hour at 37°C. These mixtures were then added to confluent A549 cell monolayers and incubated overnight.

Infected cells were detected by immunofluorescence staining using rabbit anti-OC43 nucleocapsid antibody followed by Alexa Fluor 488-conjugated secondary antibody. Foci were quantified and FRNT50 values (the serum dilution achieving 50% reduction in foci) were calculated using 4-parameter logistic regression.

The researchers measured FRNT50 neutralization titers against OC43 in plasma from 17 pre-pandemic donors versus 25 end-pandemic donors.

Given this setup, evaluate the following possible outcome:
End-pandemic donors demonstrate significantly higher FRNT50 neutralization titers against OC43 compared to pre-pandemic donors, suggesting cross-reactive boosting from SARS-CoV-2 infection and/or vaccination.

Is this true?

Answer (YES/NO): YES